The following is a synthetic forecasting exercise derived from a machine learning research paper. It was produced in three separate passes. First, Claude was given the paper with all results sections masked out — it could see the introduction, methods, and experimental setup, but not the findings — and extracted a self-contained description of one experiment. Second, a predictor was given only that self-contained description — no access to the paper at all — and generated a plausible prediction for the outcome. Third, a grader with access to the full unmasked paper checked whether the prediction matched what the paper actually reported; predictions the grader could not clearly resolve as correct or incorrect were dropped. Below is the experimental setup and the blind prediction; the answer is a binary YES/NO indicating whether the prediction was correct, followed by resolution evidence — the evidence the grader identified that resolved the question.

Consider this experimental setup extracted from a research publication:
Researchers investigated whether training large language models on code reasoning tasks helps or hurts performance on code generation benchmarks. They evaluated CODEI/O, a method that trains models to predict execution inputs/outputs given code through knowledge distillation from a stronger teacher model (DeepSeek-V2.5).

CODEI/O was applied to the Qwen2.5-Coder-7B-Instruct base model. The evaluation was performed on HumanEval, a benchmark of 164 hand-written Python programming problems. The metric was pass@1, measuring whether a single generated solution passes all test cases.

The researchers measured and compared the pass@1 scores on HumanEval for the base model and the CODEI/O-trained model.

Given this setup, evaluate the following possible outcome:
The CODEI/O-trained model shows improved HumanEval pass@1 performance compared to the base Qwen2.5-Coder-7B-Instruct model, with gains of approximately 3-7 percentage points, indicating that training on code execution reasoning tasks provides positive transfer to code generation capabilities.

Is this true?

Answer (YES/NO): NO